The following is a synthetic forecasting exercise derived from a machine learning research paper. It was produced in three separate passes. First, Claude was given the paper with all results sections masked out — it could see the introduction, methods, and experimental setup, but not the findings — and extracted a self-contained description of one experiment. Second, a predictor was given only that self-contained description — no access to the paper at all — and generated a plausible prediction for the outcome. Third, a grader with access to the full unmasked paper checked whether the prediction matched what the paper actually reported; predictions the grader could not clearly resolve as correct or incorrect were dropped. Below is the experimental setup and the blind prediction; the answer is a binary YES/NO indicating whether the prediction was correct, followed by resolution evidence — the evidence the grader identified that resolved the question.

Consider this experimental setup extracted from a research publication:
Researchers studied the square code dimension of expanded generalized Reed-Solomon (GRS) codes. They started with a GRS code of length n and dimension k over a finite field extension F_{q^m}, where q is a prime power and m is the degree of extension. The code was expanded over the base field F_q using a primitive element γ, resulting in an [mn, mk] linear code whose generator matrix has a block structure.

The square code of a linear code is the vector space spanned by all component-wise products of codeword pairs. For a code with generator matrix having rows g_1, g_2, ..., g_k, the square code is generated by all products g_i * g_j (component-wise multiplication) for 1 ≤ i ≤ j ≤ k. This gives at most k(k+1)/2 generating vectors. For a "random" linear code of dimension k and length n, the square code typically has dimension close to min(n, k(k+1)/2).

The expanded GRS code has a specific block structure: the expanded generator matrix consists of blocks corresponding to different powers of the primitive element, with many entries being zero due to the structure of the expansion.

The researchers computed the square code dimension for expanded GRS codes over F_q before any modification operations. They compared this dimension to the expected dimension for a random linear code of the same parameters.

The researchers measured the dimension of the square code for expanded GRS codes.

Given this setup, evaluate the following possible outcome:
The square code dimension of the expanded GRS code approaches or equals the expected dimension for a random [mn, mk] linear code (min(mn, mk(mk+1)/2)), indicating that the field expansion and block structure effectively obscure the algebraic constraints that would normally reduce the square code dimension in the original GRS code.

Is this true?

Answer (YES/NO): NO